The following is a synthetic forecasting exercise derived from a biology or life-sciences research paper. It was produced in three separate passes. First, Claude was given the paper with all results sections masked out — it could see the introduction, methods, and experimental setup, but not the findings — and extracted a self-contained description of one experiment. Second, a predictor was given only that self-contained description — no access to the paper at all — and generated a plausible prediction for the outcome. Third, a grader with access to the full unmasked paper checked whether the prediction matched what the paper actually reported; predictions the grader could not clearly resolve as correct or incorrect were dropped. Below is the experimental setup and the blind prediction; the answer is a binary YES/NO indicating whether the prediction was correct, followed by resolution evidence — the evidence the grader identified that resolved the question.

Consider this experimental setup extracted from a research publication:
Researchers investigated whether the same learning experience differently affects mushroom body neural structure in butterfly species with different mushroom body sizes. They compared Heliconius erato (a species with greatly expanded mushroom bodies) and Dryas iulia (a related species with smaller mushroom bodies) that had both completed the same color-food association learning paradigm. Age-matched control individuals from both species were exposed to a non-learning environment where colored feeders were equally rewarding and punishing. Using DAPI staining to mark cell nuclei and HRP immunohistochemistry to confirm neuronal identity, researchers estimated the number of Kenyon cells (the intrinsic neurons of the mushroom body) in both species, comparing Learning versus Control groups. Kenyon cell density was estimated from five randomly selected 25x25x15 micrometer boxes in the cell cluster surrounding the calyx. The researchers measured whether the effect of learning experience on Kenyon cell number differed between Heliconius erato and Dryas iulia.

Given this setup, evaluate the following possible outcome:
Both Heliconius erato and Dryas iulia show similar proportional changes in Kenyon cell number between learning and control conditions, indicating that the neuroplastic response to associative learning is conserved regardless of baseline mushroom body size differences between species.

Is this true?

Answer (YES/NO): NO